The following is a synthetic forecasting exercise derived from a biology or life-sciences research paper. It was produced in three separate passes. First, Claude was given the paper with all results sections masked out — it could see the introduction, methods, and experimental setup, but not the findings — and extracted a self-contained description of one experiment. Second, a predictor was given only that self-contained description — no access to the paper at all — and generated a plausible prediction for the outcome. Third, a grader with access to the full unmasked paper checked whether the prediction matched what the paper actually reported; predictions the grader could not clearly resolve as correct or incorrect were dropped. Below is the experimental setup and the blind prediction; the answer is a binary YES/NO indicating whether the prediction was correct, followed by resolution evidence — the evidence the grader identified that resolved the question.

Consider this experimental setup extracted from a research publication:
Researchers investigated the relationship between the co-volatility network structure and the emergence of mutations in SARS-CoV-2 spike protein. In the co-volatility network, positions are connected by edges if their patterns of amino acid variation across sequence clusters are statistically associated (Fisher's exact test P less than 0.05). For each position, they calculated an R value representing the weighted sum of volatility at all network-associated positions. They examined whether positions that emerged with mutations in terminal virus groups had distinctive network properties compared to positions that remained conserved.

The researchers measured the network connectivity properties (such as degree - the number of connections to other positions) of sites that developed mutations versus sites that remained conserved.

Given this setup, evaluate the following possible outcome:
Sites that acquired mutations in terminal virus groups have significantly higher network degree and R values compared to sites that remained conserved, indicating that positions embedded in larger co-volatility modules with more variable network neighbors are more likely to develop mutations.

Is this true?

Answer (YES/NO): YES